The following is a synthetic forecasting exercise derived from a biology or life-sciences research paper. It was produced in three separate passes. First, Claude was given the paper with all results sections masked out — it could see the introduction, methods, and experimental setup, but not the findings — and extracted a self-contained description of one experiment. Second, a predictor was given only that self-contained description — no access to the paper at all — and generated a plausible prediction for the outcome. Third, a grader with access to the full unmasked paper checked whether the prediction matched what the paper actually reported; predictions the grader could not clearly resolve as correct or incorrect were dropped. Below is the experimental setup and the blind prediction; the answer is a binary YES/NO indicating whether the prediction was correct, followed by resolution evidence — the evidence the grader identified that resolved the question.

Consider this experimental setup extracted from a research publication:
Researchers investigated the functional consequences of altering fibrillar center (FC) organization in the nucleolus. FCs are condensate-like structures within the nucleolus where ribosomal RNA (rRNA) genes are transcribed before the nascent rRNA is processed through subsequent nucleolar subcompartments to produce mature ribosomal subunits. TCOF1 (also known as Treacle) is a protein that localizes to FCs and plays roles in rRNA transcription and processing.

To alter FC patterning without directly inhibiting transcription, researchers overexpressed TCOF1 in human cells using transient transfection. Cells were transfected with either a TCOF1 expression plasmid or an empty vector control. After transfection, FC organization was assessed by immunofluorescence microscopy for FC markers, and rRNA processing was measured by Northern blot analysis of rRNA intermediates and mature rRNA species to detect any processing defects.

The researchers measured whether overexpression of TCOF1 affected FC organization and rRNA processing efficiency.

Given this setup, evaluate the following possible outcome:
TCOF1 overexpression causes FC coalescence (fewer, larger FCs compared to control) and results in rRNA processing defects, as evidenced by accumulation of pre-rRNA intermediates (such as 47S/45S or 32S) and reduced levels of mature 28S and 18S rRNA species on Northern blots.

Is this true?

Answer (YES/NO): NO